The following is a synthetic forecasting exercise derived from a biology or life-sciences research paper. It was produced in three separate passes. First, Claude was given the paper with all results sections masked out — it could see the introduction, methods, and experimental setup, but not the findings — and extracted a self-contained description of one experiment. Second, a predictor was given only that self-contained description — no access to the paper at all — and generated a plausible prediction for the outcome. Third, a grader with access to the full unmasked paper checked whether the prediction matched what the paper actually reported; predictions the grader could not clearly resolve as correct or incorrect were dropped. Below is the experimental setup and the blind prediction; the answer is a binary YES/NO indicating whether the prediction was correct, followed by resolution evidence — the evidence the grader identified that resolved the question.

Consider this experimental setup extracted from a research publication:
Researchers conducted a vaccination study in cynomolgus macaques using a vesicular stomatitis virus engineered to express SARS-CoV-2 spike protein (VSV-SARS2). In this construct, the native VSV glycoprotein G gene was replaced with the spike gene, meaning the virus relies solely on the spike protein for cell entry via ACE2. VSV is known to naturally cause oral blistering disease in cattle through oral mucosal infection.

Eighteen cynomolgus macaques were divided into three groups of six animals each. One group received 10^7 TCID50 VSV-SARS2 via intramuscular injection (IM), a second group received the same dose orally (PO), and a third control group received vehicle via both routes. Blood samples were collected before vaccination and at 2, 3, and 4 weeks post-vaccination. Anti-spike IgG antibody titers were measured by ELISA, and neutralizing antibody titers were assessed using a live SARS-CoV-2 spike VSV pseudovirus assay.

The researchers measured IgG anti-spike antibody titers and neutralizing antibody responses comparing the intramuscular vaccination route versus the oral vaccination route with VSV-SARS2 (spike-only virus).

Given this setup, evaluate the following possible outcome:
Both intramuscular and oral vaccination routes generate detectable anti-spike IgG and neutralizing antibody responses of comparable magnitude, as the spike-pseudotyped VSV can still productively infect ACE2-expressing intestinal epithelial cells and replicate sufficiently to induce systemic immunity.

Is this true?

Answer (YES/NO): NO